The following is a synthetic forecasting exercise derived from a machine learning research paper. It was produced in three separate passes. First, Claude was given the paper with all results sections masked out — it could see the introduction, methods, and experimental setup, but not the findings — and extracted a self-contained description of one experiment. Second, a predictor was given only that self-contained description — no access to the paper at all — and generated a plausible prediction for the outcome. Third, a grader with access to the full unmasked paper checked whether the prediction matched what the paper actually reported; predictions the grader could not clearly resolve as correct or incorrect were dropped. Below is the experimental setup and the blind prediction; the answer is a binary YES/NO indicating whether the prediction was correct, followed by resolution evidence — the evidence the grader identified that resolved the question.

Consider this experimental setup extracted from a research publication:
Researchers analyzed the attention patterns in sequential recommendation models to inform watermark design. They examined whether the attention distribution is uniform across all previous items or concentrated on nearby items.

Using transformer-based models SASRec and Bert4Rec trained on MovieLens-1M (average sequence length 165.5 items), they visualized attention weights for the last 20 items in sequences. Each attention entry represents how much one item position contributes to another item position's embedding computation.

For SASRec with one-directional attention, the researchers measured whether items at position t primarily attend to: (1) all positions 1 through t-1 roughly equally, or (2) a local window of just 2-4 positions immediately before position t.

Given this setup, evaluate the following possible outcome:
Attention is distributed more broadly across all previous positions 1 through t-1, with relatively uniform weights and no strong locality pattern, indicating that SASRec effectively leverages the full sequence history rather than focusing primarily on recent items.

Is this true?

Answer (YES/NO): NO